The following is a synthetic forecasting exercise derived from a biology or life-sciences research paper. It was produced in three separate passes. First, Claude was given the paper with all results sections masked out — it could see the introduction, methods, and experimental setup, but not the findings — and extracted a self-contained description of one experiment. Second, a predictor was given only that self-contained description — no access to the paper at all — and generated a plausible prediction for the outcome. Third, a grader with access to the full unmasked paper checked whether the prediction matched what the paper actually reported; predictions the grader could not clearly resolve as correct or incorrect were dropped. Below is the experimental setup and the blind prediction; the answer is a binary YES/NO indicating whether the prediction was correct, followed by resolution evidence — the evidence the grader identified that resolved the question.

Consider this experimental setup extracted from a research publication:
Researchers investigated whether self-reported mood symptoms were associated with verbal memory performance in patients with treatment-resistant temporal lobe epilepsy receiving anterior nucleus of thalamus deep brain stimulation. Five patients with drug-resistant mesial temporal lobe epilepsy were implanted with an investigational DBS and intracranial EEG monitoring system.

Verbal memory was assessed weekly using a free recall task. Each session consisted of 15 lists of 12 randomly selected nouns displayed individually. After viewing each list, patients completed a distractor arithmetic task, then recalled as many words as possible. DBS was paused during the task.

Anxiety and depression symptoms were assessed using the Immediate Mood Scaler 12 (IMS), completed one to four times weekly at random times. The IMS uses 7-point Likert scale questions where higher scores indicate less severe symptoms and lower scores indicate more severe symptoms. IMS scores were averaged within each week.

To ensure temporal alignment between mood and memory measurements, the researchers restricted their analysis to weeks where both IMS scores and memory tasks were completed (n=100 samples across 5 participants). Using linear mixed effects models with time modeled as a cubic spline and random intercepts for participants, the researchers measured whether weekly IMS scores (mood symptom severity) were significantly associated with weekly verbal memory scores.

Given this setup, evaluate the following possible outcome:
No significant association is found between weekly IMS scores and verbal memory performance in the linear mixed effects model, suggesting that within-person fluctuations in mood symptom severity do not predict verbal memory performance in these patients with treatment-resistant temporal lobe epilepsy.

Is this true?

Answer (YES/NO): YES